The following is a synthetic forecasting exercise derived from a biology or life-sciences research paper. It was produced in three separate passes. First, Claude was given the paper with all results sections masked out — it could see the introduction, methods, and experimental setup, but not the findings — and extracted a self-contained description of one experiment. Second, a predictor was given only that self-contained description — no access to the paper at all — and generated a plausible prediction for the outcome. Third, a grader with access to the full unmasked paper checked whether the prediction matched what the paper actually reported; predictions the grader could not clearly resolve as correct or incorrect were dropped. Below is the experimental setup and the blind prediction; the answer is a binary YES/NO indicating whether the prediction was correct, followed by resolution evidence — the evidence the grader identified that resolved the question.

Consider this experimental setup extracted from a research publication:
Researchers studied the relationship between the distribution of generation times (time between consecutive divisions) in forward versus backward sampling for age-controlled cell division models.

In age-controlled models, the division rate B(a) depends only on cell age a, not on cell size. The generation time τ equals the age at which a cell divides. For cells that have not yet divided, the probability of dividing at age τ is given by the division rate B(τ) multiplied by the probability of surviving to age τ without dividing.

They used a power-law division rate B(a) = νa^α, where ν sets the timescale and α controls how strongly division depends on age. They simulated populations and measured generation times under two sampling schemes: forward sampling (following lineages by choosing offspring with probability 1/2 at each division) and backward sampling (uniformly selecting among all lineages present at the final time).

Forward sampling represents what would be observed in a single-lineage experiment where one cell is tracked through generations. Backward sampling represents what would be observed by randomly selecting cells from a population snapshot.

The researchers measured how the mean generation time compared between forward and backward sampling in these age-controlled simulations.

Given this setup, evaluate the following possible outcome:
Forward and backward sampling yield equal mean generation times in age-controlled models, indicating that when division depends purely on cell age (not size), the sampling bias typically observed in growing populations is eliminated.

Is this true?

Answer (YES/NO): NO